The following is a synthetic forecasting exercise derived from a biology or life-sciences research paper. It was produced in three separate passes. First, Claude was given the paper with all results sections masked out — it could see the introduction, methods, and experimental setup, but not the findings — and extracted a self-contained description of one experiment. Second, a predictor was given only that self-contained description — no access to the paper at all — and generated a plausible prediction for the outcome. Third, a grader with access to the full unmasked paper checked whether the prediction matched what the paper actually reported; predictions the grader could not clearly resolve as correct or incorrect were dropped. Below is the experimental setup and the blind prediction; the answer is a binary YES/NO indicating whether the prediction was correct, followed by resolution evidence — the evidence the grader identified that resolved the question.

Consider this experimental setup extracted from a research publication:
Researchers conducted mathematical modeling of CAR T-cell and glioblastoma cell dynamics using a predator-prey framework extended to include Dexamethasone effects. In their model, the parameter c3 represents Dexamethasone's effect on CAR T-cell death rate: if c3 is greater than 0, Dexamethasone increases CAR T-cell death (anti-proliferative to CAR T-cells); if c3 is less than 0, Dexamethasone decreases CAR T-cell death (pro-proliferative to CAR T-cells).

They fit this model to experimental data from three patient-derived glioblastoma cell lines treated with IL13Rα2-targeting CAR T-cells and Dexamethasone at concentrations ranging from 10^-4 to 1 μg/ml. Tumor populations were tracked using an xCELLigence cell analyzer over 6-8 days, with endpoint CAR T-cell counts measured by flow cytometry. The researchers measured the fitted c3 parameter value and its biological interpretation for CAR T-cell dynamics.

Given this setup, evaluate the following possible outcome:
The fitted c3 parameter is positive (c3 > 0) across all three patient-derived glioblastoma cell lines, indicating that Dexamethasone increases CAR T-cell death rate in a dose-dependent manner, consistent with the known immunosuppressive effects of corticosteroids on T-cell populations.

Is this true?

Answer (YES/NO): NO